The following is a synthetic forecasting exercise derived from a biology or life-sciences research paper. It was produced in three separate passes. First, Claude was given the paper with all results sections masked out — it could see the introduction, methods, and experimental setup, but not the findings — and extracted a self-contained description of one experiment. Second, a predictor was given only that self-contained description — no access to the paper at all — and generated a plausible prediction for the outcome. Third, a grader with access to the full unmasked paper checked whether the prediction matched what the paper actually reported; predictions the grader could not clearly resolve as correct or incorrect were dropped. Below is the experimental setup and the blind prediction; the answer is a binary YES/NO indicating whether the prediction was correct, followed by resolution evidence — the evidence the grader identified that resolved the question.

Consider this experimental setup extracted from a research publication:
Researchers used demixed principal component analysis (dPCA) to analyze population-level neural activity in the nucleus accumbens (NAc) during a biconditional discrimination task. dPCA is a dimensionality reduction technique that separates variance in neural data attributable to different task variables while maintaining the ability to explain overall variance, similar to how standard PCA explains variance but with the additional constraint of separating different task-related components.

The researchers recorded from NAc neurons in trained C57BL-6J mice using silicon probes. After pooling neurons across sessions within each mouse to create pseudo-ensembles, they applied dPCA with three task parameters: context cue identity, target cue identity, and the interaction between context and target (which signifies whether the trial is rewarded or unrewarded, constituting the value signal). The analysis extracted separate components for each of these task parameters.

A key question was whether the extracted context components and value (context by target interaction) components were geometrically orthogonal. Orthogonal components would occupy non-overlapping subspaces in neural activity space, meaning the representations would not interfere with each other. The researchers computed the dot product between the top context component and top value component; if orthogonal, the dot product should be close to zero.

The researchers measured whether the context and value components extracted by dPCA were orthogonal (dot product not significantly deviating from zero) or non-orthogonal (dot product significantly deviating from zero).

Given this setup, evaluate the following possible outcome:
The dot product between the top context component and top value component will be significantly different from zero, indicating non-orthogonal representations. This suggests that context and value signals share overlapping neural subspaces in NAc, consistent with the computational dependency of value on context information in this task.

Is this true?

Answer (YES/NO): NO